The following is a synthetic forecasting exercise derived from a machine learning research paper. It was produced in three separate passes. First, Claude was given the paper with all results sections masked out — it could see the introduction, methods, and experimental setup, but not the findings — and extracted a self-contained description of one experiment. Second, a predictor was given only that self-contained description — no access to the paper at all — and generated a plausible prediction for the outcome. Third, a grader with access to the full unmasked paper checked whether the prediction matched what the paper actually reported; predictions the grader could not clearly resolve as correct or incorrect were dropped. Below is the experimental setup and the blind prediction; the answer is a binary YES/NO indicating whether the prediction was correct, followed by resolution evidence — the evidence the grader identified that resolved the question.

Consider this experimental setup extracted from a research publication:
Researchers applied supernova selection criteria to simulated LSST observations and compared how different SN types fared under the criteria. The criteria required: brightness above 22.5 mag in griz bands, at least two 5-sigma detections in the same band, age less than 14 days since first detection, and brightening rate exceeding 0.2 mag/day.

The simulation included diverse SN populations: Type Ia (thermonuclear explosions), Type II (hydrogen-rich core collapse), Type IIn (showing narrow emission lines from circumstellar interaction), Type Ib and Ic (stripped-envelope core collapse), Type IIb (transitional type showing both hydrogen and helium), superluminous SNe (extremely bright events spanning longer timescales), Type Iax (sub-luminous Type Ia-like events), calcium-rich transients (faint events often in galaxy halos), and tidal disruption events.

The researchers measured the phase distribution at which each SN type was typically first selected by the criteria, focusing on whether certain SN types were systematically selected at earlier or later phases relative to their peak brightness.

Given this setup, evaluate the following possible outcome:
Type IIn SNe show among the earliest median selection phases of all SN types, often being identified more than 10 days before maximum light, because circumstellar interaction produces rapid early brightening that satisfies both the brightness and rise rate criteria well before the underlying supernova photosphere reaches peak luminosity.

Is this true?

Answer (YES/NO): NO